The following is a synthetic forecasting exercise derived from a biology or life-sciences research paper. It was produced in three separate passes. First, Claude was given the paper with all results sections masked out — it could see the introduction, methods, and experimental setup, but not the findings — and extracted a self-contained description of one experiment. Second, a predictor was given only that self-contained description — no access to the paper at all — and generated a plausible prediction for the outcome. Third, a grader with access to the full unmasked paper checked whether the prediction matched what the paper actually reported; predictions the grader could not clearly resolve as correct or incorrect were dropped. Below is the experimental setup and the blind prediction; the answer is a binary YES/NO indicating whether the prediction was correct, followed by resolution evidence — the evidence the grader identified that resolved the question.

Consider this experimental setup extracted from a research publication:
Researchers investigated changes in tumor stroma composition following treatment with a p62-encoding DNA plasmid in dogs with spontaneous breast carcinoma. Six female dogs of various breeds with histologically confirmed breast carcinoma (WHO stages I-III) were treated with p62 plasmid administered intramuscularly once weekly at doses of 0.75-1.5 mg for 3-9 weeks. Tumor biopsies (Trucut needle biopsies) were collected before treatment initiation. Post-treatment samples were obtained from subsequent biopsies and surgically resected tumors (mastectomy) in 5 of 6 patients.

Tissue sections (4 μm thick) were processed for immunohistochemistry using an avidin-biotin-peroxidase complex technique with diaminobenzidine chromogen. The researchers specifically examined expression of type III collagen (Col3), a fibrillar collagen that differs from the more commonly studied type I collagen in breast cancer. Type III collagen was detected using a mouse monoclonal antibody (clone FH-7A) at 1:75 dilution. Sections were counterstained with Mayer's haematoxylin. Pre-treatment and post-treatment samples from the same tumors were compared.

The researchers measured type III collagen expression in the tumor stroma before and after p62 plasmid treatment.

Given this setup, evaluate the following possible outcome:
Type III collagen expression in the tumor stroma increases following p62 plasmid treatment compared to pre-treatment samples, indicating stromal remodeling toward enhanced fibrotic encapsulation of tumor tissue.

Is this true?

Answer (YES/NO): YES